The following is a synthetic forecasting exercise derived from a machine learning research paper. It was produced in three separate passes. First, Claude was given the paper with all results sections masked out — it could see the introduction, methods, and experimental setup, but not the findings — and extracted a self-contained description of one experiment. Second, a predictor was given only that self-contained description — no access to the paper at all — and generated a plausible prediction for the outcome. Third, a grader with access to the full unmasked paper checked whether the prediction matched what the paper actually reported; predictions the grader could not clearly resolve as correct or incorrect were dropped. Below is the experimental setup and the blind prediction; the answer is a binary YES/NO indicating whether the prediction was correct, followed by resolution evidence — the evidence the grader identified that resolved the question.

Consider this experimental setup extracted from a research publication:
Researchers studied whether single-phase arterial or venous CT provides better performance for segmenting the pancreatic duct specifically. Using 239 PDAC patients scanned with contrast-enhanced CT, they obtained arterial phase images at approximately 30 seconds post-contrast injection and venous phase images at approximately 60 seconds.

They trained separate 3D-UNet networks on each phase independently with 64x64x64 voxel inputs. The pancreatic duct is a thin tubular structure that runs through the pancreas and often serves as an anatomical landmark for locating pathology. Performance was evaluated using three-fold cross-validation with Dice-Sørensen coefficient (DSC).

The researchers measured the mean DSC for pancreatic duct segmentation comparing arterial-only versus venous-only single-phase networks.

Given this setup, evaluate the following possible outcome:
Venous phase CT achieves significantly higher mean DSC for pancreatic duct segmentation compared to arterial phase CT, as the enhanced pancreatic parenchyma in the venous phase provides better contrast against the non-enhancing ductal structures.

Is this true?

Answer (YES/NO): NO